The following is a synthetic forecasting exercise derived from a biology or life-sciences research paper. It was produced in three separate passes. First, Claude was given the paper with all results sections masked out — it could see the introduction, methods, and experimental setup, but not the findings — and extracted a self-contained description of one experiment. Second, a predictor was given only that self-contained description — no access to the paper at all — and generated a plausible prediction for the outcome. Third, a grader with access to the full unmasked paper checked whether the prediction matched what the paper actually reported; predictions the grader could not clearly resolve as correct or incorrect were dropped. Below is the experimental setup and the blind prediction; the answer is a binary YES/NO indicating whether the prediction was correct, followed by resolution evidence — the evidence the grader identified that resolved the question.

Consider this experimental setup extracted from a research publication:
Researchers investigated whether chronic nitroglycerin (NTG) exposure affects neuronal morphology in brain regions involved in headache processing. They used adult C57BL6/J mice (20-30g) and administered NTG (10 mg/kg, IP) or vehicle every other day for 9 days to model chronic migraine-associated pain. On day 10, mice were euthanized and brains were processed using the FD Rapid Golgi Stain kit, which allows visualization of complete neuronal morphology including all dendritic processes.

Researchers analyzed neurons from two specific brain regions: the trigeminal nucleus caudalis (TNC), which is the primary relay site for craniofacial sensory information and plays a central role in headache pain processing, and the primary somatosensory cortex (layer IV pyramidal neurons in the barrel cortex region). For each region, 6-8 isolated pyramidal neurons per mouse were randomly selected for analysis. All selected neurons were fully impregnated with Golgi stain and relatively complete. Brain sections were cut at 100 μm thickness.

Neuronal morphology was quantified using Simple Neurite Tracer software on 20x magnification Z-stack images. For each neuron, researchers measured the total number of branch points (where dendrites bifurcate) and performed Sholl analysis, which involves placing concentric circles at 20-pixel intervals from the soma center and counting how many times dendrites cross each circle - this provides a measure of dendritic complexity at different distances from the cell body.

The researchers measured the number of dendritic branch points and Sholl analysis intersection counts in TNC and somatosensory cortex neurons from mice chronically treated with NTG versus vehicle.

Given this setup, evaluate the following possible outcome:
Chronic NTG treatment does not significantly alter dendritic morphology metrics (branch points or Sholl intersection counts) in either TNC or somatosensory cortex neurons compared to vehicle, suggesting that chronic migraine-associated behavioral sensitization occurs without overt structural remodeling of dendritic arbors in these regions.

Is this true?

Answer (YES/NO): NO